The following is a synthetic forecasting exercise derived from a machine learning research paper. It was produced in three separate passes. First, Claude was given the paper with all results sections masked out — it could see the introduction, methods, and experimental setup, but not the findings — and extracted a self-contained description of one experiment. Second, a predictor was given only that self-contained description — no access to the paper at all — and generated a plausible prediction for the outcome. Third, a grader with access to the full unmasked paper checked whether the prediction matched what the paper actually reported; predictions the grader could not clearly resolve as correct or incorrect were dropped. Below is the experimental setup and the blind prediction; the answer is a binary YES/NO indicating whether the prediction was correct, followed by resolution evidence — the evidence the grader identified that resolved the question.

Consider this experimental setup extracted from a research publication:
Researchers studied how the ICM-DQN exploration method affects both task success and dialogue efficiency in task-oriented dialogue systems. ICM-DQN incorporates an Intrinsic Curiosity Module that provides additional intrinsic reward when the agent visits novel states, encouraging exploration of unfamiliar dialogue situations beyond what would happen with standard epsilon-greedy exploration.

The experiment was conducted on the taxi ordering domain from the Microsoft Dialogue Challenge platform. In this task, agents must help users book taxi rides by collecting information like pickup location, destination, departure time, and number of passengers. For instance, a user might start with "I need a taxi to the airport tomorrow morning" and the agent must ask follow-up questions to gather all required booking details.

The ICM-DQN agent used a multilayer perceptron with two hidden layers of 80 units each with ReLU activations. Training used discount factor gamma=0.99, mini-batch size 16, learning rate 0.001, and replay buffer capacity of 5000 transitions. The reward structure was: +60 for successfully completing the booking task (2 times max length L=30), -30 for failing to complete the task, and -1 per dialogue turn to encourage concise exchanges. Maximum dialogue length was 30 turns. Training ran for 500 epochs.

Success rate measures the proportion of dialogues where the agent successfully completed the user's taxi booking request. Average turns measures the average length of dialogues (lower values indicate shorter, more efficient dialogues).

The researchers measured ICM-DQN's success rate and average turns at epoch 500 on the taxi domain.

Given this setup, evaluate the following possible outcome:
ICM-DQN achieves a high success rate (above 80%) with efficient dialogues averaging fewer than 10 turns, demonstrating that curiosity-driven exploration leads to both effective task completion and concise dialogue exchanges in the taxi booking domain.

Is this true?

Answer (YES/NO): NO